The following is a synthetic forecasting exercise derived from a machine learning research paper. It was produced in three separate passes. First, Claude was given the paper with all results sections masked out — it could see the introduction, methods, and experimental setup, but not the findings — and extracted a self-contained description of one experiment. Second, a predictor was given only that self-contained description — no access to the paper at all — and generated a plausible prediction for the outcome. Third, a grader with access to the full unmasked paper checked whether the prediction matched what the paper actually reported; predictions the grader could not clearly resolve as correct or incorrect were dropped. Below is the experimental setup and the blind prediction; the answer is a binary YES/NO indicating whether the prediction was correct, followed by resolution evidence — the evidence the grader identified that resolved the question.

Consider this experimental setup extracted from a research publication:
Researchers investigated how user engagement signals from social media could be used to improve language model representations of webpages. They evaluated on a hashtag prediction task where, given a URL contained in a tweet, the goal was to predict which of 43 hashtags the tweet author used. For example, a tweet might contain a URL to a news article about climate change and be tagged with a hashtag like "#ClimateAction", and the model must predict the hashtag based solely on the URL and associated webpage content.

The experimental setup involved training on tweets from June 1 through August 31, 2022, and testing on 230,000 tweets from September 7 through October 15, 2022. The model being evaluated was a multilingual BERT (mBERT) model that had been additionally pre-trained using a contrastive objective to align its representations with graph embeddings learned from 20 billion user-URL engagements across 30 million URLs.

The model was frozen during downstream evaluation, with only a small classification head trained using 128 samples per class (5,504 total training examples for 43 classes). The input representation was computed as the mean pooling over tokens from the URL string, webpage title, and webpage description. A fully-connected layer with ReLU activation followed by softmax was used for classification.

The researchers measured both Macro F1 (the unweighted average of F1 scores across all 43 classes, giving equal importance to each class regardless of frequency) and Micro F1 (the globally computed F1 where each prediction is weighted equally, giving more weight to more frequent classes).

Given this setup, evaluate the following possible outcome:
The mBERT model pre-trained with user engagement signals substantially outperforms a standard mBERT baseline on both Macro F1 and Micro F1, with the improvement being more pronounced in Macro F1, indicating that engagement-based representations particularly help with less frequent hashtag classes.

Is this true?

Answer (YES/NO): NO